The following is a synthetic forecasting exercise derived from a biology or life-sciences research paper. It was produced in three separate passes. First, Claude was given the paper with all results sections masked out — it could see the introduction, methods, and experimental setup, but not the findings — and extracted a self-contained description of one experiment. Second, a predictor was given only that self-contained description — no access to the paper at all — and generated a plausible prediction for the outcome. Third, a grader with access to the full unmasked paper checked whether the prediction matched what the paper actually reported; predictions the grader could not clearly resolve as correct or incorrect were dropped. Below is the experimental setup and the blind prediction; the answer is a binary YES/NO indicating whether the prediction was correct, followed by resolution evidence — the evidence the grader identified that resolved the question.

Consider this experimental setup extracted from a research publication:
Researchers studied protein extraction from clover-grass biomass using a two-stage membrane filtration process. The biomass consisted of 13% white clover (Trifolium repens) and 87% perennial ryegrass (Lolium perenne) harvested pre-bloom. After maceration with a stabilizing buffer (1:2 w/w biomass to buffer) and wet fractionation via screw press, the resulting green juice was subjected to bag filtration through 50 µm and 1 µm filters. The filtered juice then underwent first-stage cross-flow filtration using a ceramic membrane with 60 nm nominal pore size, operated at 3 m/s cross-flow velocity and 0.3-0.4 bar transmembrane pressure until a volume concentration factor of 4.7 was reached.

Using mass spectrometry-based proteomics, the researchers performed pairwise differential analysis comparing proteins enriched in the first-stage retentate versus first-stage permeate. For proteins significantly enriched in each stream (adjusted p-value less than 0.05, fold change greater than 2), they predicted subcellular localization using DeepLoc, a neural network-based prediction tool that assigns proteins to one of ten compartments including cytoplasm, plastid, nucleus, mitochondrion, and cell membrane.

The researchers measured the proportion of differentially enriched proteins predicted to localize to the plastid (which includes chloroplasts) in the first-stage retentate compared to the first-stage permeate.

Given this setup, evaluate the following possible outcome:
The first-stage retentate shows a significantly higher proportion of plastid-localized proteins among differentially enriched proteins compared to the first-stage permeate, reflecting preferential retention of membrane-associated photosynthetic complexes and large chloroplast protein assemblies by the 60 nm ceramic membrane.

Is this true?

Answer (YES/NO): NO